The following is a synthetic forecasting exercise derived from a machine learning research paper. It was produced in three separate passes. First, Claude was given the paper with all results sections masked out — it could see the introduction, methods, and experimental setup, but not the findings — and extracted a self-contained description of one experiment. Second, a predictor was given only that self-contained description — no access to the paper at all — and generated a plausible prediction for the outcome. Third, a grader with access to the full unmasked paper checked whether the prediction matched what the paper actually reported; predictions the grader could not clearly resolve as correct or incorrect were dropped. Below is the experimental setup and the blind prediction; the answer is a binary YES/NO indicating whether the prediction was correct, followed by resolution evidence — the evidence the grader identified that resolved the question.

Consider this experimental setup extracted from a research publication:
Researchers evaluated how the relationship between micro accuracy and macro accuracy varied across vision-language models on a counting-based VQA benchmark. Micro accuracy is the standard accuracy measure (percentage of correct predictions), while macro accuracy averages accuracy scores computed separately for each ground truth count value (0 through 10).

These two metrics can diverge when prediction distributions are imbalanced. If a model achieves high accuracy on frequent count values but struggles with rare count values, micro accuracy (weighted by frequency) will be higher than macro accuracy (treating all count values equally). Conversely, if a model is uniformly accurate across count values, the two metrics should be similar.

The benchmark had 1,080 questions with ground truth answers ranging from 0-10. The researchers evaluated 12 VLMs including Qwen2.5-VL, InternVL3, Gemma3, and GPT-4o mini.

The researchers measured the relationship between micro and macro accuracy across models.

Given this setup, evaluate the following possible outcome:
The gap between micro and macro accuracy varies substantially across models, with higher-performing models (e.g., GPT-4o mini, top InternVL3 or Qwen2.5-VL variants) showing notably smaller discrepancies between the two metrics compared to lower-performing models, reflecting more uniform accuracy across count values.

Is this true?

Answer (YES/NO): NO